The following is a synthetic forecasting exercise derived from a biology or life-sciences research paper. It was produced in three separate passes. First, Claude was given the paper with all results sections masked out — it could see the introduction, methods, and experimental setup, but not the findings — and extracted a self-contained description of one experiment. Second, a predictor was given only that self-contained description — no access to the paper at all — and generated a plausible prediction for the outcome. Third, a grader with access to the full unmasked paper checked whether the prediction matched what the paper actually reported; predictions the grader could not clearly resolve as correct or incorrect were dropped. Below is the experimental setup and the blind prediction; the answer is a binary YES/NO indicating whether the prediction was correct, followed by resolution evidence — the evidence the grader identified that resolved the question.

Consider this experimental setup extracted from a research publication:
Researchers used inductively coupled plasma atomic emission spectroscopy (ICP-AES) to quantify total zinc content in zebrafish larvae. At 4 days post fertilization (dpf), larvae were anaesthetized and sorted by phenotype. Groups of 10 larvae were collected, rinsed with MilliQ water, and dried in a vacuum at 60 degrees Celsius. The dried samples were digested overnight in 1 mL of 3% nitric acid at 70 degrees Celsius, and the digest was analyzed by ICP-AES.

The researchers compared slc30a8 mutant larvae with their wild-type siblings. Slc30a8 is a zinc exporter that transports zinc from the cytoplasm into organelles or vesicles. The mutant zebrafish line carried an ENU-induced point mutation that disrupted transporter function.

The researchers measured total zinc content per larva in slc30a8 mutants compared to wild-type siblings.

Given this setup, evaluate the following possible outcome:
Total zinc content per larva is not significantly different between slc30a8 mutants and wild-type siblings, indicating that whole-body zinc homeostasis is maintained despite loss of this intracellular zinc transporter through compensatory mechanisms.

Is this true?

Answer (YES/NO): YES